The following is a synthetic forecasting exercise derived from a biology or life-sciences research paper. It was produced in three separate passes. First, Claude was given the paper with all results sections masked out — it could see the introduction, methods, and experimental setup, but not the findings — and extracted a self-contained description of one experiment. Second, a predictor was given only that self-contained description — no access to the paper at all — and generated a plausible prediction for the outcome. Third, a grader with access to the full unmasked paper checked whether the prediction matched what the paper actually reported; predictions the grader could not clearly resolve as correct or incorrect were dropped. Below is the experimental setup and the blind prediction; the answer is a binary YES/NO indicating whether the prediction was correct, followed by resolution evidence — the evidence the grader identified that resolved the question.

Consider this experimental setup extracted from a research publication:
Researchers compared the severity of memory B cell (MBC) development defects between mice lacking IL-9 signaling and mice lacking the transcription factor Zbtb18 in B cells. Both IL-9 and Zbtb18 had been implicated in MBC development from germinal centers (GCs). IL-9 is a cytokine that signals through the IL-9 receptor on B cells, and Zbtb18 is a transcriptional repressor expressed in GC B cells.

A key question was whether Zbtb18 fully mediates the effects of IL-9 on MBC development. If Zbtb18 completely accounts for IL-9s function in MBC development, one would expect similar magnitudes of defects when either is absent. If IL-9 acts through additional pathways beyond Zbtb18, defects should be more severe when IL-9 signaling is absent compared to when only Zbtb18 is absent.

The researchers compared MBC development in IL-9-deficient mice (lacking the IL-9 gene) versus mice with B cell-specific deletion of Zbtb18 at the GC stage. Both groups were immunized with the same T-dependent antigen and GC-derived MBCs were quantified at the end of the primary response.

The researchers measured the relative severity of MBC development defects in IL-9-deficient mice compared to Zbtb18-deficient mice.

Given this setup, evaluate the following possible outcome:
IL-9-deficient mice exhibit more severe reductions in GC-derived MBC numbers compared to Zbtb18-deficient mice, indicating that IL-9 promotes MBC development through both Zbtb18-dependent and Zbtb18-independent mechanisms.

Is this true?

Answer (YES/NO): YES